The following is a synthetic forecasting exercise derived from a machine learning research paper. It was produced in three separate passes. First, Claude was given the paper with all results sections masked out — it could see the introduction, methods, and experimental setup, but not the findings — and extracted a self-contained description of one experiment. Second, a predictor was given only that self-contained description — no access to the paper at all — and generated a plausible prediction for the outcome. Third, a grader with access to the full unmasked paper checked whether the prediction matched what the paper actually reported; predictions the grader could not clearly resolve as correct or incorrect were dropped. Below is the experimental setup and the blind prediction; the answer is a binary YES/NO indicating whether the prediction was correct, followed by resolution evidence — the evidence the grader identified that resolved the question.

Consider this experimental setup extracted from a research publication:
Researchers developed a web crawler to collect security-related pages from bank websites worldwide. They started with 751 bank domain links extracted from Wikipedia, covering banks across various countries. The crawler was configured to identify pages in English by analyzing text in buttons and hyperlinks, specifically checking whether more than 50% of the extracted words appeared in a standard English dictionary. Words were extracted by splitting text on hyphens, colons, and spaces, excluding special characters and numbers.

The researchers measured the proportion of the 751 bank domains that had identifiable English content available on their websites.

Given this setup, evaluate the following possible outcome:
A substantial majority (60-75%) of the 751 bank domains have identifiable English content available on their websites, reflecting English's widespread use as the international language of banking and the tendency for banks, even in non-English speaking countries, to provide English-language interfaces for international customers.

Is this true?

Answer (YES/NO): YES